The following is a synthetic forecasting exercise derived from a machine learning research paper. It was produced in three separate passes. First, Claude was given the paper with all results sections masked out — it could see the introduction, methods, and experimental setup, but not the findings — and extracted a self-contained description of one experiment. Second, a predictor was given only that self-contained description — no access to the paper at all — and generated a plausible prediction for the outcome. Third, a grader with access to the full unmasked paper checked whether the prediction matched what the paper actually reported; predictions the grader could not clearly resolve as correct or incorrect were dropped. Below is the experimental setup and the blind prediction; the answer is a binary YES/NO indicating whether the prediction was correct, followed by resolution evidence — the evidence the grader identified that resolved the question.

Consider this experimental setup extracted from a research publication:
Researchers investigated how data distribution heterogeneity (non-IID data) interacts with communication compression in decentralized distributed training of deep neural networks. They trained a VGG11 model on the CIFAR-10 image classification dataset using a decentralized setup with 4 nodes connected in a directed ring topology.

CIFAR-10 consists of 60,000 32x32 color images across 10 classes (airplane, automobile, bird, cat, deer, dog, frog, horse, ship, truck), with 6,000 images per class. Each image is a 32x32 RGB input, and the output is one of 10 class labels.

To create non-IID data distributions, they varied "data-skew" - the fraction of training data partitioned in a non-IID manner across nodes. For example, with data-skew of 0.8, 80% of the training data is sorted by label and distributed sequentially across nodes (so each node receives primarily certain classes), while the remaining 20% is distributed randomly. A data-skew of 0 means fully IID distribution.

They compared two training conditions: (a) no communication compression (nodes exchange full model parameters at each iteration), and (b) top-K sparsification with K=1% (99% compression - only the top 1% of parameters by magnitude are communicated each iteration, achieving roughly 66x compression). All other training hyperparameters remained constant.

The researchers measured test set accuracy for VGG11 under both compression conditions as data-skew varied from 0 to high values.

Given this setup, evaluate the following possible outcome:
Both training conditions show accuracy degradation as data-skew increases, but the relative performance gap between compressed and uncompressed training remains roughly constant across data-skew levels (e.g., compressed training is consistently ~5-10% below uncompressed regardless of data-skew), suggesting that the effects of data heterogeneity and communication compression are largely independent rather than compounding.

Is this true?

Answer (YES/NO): NO